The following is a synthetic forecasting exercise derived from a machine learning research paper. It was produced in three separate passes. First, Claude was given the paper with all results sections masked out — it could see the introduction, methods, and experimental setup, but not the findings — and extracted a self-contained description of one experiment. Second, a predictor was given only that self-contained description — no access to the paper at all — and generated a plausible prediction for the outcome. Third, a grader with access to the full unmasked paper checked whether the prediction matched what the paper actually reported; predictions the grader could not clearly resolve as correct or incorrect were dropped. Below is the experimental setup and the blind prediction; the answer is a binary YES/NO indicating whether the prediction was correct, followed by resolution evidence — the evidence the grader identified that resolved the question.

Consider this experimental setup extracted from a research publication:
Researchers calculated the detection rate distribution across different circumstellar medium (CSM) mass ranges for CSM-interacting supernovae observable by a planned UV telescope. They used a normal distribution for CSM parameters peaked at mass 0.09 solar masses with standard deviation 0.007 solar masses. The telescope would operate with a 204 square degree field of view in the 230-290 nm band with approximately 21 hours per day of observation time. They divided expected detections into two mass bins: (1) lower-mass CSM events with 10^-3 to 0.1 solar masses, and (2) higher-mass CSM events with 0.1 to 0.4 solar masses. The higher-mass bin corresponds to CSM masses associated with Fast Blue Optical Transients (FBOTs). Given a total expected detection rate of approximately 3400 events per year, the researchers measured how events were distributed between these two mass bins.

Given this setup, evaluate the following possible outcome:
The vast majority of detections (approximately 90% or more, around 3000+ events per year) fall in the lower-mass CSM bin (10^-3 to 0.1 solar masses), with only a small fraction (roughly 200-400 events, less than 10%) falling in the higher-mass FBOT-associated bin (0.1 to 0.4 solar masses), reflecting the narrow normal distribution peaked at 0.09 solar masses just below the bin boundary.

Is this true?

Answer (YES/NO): YES